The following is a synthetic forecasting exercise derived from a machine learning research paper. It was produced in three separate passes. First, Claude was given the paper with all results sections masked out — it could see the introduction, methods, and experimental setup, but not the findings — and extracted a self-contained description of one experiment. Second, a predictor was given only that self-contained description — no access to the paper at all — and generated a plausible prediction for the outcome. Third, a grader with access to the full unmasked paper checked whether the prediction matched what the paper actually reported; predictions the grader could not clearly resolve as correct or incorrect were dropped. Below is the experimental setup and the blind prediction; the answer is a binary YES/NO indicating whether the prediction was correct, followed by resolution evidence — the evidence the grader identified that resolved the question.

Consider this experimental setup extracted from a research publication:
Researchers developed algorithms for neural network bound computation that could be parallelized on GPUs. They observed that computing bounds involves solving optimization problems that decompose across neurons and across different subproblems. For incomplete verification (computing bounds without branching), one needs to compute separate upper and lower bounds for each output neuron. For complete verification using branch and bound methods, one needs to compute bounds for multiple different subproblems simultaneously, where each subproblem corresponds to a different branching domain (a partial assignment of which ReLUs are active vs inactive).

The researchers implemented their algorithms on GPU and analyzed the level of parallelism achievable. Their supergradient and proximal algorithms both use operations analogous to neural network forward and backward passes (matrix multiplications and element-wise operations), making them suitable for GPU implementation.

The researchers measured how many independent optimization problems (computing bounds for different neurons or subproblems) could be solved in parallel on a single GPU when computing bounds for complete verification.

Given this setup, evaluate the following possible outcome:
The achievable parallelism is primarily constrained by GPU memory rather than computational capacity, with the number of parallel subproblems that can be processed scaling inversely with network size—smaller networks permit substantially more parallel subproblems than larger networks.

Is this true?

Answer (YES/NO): NO